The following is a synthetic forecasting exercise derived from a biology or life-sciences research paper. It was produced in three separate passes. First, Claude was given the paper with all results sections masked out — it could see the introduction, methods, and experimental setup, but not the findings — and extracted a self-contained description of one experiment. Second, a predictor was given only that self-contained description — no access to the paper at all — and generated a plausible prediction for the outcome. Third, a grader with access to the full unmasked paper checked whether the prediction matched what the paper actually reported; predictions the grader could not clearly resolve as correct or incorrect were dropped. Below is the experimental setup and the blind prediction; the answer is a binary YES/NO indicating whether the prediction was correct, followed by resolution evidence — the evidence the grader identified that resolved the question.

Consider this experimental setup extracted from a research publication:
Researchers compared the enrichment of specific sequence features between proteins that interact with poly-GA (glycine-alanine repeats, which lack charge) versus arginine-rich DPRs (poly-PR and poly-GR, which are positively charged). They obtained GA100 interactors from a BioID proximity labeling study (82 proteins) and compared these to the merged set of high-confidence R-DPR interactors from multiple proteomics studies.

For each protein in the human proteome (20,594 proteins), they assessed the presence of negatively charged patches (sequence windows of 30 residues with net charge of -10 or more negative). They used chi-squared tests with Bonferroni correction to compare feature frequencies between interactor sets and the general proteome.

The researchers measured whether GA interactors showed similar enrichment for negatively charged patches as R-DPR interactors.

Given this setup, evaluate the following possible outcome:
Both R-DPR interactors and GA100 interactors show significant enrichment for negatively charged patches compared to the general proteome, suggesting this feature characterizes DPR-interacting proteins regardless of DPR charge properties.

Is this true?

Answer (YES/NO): NO